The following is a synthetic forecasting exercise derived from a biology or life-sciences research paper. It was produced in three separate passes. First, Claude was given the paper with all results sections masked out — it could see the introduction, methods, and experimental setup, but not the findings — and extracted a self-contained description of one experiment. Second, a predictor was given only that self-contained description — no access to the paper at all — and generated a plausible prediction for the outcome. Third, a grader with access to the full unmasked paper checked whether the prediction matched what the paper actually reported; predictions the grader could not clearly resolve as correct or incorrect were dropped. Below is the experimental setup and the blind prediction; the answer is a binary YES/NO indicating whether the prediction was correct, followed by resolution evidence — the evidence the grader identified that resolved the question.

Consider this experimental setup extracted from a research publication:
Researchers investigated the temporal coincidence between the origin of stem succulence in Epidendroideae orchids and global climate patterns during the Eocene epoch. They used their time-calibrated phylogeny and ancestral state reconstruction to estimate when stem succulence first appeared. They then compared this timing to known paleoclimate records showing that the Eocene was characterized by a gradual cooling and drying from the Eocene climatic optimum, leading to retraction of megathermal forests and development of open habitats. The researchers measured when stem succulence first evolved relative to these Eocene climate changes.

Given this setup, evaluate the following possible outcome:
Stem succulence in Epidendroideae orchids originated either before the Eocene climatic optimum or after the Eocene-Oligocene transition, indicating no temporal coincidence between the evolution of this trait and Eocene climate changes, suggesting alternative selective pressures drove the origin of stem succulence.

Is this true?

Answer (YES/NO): NO